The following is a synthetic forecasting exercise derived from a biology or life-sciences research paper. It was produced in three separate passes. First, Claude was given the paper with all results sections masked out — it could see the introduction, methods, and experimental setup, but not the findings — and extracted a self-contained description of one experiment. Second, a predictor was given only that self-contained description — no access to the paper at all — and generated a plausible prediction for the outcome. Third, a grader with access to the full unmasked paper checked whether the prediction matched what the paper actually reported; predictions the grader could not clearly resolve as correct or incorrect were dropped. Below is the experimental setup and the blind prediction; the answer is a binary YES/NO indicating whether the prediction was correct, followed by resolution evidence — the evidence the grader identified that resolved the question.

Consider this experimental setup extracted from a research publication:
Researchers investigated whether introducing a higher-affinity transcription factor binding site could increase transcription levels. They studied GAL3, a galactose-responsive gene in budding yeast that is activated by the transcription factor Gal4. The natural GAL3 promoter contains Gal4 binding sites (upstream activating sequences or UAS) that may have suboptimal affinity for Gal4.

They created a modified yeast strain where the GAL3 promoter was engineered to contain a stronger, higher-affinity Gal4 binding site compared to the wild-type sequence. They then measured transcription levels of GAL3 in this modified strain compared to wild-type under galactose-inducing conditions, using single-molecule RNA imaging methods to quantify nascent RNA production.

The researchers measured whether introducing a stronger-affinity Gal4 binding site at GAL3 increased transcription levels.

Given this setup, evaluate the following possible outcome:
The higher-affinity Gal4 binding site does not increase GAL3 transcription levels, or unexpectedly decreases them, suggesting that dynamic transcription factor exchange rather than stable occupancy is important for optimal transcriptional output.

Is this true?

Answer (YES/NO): YES